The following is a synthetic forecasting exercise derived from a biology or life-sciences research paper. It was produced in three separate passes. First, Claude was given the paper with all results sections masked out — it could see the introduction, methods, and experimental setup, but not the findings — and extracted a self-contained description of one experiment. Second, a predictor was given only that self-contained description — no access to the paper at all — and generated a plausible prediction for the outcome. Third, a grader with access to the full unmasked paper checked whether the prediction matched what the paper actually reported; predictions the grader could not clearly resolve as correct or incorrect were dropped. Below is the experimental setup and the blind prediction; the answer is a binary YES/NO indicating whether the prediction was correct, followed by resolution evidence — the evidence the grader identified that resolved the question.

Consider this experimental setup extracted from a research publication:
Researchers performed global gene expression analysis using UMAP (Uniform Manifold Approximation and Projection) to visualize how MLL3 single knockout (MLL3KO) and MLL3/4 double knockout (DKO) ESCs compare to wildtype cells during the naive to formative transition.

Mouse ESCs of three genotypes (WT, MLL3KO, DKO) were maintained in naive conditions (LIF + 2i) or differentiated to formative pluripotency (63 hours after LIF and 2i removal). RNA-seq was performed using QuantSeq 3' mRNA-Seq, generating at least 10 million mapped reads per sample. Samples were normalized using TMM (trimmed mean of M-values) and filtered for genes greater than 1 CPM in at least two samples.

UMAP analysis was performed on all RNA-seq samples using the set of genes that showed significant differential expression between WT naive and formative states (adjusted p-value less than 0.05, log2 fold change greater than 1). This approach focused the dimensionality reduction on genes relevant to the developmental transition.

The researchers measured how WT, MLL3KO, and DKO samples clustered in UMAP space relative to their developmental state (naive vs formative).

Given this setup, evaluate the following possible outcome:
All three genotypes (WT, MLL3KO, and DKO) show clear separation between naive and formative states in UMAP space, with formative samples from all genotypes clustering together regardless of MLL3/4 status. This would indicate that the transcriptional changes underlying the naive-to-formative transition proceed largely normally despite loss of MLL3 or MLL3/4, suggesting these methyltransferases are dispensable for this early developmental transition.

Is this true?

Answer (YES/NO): YES